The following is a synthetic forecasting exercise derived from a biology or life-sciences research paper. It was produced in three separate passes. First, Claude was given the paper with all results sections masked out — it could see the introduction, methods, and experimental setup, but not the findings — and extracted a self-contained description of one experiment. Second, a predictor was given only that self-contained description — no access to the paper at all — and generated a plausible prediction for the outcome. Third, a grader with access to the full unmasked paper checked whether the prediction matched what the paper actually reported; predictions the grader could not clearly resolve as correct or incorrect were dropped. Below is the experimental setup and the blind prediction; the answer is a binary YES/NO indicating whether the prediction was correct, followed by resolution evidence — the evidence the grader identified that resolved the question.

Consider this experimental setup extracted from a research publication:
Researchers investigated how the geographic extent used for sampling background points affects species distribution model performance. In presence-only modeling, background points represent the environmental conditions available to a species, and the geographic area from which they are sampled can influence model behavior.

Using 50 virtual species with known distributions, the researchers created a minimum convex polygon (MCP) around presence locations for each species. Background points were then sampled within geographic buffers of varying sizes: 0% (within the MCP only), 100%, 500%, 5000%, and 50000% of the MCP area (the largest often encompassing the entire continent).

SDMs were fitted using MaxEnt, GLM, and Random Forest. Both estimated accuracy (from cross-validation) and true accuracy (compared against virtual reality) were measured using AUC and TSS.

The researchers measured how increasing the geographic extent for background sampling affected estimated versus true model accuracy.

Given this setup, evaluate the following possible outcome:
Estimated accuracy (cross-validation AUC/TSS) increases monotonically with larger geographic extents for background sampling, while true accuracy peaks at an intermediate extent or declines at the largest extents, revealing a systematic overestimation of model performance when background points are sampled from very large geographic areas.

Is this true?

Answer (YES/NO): NO